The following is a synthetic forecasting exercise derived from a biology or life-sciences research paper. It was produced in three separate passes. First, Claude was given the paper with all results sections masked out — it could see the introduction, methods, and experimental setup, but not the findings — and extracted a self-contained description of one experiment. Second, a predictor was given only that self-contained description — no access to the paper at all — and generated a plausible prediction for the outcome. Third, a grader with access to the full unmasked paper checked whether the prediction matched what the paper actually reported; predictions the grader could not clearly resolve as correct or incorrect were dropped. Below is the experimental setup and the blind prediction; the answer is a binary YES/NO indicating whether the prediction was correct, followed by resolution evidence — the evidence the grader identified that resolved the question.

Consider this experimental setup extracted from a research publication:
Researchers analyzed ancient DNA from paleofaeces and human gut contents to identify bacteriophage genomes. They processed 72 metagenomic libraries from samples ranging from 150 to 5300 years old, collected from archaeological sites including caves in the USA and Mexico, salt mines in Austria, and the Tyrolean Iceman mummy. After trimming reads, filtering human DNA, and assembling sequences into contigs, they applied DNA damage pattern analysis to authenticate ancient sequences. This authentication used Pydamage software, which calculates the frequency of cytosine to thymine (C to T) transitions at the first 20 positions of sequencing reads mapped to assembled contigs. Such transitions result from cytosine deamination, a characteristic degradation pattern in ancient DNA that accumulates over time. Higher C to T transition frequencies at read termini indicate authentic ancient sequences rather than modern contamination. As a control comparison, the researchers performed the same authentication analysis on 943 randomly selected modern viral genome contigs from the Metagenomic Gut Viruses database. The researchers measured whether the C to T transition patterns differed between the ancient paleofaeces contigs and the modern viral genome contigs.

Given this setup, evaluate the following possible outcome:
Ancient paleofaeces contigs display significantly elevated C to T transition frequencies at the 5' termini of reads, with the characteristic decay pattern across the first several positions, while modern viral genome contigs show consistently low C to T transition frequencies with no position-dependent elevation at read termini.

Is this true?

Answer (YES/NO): YES